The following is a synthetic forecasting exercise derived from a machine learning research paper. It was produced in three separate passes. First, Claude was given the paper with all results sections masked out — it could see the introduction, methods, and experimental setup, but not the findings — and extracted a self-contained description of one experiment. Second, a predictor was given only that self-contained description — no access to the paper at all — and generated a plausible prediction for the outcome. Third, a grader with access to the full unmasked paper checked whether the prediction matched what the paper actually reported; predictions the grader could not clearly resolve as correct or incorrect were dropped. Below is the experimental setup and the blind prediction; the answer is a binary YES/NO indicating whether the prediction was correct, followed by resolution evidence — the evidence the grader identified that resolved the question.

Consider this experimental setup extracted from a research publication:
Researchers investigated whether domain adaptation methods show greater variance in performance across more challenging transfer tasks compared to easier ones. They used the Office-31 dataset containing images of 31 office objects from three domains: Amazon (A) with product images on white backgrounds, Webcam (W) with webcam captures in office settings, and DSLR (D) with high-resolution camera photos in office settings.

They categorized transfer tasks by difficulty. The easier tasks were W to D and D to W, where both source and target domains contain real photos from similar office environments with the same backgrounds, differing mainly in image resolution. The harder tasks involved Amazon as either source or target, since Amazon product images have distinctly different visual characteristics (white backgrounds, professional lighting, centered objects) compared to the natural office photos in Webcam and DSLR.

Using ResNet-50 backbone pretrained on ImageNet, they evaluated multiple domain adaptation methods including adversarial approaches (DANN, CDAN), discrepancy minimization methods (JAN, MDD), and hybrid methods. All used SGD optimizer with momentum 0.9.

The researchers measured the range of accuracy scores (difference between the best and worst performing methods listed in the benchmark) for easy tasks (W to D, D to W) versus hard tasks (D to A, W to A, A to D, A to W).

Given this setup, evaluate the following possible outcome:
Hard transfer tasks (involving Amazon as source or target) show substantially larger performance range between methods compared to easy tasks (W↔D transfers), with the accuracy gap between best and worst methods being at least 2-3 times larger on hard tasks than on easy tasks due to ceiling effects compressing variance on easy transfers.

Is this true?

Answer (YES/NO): YES